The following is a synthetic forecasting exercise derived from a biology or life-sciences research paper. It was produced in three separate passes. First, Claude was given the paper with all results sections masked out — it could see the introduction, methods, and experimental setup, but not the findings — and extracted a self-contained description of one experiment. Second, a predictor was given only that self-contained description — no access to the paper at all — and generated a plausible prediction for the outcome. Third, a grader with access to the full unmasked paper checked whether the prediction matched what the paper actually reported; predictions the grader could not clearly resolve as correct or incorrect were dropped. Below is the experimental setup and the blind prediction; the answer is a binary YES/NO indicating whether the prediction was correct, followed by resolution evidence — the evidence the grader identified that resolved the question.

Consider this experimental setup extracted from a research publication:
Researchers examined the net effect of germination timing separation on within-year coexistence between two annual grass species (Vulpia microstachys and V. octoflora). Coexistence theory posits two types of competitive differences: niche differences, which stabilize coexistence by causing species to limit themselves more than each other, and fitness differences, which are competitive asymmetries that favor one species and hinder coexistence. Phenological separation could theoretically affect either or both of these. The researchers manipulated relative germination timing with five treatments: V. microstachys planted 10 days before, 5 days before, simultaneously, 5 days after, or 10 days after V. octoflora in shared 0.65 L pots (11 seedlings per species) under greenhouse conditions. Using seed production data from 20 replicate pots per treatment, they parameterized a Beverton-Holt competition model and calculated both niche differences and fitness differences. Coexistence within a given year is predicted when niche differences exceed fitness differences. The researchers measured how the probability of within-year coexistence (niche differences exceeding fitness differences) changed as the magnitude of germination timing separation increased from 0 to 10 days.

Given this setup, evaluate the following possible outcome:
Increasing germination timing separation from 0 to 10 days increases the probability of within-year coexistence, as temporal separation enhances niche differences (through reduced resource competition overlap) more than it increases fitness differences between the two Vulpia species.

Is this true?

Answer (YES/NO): NO